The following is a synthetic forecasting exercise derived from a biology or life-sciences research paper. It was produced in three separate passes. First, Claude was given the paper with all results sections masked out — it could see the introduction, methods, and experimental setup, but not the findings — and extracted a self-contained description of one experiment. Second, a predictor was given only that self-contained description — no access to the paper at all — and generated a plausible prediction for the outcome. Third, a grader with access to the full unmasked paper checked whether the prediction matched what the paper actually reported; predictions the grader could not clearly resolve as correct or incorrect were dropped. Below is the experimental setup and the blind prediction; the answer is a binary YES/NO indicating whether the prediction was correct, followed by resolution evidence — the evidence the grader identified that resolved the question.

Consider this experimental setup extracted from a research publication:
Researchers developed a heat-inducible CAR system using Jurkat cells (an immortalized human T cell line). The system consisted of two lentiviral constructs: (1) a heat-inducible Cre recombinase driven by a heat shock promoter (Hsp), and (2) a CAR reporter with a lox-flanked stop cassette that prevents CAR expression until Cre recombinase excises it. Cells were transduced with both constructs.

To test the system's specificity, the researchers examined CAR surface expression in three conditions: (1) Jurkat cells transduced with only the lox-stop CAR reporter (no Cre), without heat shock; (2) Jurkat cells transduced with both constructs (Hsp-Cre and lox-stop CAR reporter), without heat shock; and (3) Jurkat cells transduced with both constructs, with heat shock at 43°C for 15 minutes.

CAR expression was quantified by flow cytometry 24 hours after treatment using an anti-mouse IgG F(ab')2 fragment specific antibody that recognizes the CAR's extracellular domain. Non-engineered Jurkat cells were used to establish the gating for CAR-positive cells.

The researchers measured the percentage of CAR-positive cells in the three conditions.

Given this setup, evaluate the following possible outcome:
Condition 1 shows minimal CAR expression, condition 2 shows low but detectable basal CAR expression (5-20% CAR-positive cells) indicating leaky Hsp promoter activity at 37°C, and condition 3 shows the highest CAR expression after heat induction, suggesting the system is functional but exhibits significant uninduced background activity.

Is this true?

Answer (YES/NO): YES